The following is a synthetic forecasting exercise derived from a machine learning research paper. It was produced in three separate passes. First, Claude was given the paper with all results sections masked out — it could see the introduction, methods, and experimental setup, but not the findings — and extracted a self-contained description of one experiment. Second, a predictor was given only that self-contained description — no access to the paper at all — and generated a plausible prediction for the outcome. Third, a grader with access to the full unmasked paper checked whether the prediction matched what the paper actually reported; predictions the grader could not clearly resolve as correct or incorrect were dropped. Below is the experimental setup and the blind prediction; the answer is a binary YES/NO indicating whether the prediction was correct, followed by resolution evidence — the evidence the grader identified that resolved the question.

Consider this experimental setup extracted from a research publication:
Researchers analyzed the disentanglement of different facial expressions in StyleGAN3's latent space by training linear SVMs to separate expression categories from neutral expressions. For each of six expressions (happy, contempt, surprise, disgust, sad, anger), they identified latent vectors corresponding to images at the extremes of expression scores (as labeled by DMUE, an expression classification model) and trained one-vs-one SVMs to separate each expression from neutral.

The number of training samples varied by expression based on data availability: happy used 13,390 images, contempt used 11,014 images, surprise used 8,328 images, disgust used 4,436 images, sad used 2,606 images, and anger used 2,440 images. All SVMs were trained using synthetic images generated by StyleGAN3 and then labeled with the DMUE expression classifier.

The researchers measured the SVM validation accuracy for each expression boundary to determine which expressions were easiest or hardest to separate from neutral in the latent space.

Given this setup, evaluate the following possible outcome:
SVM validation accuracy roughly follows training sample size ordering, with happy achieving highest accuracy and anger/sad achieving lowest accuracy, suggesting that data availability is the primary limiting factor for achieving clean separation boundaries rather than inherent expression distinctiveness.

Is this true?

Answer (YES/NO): NO